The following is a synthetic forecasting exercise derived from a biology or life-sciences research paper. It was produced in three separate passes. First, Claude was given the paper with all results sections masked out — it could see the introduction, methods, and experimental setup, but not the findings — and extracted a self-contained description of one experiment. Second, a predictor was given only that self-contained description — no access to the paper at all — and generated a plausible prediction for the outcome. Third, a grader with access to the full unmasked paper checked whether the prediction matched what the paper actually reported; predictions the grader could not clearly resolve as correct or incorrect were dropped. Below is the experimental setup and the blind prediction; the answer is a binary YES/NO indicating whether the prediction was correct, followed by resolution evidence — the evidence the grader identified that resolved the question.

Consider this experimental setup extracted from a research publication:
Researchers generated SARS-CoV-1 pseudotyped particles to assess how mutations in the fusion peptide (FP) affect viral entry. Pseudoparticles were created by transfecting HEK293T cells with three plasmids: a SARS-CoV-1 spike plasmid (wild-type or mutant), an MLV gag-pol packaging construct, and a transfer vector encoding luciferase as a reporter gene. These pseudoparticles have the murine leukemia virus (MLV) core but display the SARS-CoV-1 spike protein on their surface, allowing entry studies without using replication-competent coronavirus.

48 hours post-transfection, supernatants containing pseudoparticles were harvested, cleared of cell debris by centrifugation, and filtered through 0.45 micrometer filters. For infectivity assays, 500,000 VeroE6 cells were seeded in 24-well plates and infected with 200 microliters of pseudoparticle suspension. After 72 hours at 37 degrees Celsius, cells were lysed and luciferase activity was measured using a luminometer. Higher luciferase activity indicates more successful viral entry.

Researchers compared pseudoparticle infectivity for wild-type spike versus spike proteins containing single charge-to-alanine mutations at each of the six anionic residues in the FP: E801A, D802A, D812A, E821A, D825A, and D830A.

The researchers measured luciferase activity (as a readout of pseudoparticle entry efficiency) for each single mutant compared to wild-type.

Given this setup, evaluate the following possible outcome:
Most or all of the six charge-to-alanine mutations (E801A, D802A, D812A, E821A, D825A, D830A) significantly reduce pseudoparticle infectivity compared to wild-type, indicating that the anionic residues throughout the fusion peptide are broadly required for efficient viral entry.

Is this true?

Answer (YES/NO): NO